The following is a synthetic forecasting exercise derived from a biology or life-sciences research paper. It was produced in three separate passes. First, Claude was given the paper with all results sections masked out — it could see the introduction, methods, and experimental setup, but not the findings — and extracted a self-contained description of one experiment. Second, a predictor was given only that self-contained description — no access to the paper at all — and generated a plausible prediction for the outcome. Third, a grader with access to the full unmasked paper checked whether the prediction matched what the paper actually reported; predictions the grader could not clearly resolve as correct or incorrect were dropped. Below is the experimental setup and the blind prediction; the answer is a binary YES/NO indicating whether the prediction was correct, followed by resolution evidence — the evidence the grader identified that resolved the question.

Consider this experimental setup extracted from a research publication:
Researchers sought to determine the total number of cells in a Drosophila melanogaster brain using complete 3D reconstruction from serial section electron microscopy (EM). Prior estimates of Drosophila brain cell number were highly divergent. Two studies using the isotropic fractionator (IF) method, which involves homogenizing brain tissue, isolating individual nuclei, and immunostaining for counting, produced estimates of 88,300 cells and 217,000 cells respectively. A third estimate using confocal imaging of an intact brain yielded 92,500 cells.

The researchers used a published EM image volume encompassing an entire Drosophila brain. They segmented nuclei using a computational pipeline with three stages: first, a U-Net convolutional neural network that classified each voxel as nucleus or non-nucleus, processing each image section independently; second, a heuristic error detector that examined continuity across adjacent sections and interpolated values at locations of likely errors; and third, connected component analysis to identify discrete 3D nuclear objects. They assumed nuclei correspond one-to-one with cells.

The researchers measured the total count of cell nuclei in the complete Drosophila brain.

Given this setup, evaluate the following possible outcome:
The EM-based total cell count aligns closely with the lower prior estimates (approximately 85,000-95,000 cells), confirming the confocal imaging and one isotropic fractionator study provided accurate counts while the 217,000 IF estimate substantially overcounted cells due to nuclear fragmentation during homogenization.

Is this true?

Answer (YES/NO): NO